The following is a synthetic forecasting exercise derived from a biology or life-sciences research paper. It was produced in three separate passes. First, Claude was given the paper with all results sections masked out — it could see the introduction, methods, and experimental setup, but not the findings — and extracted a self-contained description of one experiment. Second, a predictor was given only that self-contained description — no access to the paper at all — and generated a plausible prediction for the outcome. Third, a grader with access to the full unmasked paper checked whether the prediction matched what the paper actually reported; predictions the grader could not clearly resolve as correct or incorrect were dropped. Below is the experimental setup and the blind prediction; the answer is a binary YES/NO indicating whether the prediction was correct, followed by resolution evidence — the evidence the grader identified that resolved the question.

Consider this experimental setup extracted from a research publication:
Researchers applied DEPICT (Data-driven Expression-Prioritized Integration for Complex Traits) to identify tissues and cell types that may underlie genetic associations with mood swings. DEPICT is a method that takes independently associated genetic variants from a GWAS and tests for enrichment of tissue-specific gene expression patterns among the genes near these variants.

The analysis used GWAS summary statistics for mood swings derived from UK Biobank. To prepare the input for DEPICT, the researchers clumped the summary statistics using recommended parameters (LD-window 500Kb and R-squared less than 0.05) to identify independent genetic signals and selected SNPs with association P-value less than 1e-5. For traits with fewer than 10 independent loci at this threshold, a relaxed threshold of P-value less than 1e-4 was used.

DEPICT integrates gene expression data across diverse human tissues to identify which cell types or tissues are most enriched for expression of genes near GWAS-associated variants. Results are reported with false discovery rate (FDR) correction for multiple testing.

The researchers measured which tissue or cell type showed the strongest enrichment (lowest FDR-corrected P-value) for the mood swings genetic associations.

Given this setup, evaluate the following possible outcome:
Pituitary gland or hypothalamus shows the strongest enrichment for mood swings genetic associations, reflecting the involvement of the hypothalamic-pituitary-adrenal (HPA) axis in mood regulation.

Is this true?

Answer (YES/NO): NO